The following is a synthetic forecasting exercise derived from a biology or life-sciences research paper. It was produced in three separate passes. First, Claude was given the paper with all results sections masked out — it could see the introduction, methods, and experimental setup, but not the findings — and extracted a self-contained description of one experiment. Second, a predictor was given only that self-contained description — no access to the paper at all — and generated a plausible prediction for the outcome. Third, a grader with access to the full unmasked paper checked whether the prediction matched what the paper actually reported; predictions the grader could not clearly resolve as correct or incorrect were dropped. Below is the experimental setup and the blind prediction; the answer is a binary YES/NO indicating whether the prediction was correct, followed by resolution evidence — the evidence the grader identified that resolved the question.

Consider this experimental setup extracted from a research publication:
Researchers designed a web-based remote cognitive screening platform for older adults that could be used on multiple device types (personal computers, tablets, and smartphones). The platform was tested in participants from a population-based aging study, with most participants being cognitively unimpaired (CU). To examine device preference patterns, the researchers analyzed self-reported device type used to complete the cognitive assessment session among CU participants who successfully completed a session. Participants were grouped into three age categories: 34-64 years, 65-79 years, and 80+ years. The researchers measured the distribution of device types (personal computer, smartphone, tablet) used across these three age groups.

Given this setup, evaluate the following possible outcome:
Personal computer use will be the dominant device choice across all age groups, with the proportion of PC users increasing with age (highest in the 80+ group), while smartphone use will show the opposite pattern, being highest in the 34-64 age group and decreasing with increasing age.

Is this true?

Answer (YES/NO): YES